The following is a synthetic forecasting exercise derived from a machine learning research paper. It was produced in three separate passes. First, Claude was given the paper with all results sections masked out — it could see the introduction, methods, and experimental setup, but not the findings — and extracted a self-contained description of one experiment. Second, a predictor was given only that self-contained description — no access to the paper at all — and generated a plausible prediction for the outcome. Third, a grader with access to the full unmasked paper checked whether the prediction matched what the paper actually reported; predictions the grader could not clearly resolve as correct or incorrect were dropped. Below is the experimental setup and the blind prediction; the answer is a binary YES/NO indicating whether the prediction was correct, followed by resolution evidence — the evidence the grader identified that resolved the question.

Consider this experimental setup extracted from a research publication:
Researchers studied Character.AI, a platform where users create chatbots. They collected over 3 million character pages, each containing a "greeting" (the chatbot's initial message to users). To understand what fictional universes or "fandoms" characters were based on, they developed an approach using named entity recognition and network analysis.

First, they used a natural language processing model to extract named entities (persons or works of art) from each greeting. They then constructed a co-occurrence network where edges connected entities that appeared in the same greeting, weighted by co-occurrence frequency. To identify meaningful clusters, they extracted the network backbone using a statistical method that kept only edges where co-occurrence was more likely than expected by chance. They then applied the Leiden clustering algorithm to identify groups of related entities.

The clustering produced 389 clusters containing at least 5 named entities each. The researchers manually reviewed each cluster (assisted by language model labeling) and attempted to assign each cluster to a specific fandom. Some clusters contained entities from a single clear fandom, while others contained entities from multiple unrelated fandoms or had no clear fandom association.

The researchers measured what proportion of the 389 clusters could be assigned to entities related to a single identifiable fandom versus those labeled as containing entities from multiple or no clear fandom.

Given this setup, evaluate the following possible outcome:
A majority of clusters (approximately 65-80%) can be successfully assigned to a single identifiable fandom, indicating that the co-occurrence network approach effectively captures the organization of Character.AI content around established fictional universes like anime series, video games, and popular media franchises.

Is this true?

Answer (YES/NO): YES